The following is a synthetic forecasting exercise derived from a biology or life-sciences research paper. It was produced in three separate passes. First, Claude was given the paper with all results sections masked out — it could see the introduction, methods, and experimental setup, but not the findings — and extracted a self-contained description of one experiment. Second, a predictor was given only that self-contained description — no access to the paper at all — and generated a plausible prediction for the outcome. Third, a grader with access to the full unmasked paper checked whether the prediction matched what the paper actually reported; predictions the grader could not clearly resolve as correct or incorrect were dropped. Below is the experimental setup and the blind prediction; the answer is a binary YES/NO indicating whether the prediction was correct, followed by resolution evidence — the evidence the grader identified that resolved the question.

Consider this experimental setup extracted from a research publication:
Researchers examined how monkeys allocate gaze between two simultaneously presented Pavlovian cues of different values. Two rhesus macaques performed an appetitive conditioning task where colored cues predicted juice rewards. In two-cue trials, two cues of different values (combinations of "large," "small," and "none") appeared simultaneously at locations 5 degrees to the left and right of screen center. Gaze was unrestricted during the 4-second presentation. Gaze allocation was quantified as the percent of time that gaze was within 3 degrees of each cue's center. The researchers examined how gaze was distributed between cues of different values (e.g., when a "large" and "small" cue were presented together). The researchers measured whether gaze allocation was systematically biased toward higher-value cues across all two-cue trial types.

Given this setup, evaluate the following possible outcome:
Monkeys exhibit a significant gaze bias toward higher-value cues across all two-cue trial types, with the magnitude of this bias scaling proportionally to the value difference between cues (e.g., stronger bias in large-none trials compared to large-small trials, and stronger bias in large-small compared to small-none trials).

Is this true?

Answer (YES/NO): NO